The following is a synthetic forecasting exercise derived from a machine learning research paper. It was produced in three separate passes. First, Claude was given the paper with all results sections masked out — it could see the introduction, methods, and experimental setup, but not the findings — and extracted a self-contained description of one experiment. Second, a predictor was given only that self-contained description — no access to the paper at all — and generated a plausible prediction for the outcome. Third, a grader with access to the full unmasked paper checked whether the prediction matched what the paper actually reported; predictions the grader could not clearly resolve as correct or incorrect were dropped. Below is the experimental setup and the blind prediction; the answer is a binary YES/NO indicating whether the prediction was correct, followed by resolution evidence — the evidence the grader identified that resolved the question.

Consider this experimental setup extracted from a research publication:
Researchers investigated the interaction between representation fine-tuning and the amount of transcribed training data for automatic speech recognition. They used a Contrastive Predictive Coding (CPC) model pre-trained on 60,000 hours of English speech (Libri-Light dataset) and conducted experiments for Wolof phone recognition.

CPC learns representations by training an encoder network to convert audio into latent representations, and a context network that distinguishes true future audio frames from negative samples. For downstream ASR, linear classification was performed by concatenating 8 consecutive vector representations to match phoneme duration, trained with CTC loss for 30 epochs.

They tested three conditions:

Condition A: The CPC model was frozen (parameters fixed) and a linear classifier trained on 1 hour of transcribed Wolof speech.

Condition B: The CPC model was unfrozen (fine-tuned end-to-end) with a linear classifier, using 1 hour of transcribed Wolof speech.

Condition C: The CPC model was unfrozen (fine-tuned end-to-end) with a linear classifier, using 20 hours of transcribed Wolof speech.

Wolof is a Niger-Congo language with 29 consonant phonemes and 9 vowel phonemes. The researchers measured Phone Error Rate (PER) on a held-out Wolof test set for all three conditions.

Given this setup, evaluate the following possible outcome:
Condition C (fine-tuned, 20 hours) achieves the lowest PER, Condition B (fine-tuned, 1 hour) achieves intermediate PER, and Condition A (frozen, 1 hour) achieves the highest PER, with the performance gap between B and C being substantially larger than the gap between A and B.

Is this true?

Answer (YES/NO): NO